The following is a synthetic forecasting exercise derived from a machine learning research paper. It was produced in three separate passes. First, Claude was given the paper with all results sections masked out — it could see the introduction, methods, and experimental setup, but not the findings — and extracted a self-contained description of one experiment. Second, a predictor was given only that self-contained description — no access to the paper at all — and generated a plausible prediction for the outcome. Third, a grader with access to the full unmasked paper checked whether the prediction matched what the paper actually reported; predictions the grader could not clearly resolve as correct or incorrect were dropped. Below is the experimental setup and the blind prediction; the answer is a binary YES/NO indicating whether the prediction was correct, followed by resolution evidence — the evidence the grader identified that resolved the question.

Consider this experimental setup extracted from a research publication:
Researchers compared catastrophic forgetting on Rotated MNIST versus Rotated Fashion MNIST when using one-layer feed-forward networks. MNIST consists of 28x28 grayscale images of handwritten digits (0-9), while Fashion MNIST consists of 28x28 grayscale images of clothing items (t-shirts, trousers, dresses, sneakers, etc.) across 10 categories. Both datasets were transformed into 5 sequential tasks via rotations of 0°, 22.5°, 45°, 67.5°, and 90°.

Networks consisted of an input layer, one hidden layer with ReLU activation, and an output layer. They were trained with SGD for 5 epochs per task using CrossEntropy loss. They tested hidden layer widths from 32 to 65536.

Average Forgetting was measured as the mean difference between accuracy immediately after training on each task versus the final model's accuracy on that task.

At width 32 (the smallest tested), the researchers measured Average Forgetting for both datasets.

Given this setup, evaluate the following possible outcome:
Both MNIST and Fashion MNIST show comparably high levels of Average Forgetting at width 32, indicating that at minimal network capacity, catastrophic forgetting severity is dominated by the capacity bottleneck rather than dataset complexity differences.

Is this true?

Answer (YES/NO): NO